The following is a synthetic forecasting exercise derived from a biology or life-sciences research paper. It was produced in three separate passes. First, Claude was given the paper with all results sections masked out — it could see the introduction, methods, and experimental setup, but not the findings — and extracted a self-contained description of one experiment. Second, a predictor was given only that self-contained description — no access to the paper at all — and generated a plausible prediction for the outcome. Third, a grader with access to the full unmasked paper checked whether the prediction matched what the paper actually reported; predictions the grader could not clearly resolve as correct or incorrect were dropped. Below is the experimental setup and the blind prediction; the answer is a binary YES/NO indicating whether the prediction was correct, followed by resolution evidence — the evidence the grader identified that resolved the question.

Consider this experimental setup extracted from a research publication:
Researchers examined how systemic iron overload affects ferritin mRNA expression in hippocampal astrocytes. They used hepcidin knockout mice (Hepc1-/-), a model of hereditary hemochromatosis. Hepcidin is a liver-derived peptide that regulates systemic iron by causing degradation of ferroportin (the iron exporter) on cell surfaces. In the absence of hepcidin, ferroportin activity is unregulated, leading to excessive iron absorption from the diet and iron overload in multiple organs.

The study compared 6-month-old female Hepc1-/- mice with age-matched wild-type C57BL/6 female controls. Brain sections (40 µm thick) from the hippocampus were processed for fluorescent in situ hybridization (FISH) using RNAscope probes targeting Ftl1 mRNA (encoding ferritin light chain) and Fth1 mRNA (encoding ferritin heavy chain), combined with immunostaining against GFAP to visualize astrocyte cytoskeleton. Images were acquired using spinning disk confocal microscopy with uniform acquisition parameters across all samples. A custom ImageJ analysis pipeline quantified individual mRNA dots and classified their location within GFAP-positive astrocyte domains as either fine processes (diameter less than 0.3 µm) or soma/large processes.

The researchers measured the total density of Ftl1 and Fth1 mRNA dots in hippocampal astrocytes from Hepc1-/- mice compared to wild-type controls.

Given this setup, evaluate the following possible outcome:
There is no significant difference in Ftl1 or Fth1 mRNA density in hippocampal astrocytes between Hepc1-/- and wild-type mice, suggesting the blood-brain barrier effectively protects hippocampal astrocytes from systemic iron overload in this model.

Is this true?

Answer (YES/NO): NO